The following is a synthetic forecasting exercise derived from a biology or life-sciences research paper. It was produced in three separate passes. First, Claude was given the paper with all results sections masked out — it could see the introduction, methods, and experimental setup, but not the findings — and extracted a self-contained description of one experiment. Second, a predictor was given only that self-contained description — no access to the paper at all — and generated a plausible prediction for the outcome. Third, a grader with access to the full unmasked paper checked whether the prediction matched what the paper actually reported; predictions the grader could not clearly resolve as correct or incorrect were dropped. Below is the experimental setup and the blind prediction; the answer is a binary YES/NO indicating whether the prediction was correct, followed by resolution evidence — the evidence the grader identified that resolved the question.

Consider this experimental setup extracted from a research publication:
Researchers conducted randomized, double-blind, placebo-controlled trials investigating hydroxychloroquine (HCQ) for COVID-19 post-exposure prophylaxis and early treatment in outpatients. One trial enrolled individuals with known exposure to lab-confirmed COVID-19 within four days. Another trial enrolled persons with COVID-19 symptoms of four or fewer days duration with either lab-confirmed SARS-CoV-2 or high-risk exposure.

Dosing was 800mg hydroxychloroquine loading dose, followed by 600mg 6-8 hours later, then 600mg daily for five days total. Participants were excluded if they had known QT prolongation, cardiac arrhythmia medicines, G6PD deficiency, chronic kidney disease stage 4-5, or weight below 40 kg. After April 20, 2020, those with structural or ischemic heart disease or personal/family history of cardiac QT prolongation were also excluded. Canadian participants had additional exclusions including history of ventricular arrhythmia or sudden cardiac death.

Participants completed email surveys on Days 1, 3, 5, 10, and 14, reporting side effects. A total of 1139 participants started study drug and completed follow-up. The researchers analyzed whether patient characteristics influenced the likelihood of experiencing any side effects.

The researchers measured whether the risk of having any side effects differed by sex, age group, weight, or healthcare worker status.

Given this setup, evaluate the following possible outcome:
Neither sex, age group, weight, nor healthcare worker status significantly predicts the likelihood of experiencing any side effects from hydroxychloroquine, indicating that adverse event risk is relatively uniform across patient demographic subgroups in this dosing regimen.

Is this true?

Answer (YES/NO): YES